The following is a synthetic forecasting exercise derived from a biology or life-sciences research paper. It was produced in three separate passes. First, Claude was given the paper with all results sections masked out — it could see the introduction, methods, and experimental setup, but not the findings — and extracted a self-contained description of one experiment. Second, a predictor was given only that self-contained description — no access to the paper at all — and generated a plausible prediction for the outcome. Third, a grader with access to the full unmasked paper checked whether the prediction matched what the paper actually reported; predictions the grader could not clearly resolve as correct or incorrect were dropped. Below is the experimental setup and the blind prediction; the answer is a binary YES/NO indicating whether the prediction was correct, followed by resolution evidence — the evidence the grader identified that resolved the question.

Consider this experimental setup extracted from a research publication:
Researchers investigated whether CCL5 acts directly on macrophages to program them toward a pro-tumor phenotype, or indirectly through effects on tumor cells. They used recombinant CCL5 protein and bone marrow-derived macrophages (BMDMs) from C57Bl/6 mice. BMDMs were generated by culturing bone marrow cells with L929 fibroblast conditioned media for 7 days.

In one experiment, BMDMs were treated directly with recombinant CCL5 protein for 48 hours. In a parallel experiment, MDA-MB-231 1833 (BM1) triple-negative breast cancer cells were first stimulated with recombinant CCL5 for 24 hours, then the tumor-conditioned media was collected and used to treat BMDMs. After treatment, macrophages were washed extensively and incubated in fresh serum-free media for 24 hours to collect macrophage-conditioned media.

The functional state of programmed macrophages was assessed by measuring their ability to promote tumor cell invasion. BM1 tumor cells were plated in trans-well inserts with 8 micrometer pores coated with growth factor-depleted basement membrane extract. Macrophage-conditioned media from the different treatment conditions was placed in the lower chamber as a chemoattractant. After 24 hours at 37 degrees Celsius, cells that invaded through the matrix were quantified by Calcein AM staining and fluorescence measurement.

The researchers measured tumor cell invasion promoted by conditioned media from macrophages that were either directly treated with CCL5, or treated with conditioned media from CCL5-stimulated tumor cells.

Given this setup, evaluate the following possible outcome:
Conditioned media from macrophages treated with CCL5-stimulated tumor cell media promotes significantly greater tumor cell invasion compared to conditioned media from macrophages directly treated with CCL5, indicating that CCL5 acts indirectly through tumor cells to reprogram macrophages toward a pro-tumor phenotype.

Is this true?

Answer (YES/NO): YES